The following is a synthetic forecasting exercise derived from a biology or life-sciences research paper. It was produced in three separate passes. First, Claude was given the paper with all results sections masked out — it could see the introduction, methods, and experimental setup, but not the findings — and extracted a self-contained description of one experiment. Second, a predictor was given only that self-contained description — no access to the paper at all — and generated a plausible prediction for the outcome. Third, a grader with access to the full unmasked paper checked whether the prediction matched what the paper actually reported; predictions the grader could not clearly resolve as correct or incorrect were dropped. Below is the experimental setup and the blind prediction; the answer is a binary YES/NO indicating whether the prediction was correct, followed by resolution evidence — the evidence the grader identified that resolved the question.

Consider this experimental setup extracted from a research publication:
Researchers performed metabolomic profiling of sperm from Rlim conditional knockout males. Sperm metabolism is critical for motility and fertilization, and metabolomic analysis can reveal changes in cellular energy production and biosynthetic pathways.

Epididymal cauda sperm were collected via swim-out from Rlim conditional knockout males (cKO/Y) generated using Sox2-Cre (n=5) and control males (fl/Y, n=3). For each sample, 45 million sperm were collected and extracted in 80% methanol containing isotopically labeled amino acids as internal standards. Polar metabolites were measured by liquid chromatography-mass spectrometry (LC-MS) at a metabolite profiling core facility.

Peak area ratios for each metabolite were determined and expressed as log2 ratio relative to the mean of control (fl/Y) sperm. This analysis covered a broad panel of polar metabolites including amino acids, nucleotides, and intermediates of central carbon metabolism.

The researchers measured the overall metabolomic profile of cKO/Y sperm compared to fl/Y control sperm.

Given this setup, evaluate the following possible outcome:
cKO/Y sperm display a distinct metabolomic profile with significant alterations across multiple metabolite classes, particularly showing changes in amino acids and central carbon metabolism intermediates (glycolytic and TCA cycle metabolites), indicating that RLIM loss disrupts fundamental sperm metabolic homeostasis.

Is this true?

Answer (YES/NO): NO